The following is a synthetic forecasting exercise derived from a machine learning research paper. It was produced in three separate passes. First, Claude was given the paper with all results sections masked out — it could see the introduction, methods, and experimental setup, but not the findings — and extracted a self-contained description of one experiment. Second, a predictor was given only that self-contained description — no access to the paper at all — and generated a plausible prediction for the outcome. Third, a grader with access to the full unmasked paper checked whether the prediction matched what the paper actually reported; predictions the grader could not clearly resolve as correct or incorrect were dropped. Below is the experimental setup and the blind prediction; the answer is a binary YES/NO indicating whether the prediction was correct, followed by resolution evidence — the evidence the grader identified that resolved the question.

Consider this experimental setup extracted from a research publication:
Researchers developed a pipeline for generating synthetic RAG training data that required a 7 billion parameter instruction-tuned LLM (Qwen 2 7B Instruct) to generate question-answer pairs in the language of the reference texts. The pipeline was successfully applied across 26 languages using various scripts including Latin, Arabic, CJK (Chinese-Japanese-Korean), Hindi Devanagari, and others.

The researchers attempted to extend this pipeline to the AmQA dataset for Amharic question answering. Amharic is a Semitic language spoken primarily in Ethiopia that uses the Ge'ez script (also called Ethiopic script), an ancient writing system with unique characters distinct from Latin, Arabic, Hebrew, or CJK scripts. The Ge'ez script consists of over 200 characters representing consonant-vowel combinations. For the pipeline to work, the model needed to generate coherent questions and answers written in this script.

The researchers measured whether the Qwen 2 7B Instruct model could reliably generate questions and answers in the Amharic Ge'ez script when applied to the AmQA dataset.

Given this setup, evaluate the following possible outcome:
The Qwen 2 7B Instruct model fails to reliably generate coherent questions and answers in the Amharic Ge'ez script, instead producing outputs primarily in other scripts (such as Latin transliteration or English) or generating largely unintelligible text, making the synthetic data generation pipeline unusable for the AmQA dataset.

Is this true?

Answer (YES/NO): YES